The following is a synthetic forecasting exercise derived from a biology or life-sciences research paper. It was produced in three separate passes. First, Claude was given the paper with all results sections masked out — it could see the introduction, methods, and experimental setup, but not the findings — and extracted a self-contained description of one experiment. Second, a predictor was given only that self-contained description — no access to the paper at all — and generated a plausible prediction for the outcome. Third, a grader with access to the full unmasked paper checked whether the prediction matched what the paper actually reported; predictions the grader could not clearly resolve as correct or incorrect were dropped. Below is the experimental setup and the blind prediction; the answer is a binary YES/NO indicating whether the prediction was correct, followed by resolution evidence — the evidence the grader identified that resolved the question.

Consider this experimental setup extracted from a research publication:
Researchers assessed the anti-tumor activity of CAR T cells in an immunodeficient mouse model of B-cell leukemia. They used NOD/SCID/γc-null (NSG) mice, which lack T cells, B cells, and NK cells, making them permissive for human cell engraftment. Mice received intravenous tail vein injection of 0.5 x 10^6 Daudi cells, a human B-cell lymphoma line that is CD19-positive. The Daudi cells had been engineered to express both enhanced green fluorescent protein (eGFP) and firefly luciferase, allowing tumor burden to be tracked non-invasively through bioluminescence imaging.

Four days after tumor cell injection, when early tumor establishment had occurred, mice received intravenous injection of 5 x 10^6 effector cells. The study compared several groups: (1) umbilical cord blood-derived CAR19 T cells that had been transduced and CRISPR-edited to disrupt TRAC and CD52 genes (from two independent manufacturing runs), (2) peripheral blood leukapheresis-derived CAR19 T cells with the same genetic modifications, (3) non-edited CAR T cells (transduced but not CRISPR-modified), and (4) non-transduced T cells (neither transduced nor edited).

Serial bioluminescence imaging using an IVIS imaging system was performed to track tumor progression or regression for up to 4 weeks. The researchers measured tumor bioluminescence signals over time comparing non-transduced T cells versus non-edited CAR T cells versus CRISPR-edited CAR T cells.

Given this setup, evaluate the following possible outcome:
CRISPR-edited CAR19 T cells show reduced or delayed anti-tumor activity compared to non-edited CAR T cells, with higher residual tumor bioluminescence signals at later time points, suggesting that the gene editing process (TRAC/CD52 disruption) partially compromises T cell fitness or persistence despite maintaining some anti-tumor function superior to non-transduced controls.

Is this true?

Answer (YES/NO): NO